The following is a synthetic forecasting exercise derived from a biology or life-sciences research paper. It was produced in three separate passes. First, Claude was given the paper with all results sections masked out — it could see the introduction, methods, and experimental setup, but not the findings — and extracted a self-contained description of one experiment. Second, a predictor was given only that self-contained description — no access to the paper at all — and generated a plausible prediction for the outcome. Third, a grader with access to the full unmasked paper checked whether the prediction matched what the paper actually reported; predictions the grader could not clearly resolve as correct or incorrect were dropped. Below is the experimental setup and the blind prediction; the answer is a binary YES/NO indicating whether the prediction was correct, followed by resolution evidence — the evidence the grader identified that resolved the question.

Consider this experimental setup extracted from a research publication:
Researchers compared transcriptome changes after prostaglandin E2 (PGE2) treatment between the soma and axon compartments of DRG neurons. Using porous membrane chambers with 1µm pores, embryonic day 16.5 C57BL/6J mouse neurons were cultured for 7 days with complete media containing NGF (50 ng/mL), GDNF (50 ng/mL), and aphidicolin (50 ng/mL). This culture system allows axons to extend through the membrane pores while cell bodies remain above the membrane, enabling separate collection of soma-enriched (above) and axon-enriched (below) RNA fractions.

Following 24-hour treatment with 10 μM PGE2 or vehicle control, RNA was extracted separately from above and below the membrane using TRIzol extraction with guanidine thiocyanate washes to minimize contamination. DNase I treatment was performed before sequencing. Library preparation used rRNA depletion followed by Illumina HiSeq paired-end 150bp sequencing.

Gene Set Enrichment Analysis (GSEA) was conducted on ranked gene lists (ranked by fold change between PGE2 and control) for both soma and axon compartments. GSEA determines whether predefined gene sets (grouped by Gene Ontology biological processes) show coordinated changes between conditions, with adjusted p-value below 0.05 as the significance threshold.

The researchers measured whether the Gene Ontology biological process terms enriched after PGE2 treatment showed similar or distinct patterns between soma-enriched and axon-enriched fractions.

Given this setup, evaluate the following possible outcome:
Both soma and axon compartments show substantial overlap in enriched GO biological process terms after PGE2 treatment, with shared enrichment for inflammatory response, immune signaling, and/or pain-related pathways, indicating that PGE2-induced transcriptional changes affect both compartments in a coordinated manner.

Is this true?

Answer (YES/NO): NO